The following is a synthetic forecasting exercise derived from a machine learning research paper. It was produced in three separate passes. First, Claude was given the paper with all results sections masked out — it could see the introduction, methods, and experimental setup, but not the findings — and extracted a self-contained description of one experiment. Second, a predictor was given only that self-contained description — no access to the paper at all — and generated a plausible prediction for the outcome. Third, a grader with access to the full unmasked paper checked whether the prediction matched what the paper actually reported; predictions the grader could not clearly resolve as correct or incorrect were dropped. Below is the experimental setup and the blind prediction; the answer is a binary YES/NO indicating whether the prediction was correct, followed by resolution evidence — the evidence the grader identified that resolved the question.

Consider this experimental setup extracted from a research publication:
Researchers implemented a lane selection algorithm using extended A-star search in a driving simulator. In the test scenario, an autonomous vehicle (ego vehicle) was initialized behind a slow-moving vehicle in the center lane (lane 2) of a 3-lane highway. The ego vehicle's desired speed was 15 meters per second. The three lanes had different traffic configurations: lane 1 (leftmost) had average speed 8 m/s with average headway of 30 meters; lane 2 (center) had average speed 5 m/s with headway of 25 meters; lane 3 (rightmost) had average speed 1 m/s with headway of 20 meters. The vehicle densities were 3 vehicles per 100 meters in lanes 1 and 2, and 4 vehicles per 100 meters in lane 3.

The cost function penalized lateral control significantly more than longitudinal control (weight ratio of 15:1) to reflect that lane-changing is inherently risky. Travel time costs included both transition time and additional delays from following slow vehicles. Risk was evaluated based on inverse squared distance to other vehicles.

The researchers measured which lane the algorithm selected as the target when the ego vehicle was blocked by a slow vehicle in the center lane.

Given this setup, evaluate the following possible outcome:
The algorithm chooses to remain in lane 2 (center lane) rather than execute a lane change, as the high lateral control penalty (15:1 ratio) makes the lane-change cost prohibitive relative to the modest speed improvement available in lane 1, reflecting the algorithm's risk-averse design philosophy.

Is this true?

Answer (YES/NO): NO